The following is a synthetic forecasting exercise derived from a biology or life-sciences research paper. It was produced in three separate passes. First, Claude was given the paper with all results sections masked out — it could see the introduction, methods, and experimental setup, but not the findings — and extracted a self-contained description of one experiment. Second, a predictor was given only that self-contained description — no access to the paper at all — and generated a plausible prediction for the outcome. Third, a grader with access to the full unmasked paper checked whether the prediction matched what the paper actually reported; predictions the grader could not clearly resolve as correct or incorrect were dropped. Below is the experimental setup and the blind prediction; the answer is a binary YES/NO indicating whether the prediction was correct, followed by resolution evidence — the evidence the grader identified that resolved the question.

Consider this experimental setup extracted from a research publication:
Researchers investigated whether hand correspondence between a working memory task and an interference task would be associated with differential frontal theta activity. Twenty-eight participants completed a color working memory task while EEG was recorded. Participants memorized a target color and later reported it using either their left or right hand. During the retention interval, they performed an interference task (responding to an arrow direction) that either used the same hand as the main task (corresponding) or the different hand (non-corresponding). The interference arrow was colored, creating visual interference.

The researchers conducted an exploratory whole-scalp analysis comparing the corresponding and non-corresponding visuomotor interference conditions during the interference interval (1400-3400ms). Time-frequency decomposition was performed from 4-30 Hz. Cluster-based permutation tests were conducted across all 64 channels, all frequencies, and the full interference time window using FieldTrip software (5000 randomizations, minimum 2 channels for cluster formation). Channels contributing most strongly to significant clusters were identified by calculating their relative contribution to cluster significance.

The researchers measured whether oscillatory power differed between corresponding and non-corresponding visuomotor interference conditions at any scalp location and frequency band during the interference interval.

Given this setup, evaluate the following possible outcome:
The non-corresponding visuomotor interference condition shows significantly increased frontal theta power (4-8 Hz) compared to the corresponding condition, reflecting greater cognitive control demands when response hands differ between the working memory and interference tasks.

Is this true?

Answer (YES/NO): NO